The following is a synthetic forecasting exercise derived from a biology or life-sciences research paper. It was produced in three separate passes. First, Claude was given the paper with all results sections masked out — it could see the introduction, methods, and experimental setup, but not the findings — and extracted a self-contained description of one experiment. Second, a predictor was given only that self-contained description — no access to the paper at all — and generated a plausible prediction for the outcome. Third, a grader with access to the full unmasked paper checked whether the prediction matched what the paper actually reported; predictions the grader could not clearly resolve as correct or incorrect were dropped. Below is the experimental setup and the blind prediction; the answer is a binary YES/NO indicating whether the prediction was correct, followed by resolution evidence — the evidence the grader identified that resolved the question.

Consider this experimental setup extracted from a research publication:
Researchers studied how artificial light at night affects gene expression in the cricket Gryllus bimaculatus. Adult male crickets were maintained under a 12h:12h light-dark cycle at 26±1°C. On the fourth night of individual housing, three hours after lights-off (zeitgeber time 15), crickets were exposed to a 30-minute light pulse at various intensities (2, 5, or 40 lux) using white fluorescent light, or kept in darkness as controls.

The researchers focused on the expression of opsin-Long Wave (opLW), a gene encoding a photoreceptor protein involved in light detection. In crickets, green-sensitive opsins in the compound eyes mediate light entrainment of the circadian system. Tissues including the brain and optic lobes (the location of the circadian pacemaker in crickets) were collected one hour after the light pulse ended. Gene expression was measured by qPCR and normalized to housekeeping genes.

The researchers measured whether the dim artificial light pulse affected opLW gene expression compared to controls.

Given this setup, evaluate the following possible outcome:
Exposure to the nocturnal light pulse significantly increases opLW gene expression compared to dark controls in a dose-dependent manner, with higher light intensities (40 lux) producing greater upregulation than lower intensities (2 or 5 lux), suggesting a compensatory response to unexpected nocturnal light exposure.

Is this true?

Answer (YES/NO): NO